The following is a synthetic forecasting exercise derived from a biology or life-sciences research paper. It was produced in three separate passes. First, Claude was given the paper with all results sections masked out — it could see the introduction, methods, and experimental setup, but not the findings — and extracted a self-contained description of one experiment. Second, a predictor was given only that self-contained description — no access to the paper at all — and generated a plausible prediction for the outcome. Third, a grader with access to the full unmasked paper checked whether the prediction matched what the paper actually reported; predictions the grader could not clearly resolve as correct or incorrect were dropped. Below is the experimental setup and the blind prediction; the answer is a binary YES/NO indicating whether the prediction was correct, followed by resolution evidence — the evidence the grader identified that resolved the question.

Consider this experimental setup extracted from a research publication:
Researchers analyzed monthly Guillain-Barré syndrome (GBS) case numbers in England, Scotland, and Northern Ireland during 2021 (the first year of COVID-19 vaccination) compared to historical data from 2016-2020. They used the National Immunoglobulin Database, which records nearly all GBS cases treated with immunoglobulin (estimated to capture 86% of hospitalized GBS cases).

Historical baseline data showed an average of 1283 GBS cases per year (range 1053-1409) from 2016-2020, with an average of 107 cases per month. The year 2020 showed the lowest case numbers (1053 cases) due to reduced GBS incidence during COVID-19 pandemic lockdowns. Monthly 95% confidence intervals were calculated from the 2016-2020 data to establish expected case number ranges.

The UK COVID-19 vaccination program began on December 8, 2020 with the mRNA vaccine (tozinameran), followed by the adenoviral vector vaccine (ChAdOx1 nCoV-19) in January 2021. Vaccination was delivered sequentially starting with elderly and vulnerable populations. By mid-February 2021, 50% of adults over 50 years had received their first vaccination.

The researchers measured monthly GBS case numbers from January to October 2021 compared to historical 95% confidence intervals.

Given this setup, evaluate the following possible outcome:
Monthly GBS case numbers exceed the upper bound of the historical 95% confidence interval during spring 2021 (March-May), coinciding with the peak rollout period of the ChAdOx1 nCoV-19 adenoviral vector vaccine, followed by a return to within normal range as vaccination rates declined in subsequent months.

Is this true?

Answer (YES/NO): NO